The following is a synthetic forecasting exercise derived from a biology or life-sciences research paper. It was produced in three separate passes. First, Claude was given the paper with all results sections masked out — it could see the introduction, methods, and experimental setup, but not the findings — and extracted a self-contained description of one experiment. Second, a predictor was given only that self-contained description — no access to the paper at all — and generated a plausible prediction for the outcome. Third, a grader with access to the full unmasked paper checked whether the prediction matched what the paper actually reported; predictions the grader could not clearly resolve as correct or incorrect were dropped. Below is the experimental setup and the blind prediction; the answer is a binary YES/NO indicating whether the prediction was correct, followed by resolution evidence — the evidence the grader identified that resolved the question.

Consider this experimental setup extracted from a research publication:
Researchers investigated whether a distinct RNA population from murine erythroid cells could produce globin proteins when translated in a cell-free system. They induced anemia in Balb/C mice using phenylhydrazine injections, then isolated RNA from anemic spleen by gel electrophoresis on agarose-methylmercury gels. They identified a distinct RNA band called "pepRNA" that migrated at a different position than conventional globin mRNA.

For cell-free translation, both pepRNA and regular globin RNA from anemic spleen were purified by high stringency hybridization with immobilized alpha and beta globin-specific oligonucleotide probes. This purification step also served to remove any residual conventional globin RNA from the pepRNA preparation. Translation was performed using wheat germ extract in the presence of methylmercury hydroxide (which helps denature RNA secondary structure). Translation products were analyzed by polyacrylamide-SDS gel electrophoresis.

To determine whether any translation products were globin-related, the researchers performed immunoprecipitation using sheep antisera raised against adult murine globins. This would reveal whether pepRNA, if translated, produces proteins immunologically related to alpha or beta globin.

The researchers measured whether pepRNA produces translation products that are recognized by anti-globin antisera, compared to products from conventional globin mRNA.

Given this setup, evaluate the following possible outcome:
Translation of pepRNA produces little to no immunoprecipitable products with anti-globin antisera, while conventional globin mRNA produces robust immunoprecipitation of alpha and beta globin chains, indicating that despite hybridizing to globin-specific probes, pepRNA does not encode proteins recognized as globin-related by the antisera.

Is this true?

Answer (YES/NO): NO